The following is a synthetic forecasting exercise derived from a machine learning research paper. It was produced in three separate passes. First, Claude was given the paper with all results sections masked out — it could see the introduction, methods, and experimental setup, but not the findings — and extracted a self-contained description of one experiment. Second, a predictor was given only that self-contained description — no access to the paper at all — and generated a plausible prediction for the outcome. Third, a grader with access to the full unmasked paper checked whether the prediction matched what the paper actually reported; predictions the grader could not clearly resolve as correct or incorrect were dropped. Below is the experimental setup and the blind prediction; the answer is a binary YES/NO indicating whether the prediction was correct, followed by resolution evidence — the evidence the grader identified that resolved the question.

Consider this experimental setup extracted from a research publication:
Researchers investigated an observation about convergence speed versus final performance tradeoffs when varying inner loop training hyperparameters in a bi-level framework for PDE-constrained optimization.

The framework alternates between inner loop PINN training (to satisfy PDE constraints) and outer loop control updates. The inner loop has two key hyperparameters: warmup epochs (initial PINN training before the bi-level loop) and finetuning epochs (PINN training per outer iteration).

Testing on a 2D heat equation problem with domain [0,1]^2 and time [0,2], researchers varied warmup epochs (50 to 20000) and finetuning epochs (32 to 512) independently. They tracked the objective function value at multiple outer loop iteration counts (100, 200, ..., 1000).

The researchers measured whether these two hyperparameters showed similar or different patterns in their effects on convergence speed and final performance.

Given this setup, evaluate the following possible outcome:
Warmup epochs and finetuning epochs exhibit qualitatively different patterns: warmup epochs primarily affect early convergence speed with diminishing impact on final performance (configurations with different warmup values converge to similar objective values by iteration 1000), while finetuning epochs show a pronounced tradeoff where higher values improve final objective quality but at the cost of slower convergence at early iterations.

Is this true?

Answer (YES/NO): NO